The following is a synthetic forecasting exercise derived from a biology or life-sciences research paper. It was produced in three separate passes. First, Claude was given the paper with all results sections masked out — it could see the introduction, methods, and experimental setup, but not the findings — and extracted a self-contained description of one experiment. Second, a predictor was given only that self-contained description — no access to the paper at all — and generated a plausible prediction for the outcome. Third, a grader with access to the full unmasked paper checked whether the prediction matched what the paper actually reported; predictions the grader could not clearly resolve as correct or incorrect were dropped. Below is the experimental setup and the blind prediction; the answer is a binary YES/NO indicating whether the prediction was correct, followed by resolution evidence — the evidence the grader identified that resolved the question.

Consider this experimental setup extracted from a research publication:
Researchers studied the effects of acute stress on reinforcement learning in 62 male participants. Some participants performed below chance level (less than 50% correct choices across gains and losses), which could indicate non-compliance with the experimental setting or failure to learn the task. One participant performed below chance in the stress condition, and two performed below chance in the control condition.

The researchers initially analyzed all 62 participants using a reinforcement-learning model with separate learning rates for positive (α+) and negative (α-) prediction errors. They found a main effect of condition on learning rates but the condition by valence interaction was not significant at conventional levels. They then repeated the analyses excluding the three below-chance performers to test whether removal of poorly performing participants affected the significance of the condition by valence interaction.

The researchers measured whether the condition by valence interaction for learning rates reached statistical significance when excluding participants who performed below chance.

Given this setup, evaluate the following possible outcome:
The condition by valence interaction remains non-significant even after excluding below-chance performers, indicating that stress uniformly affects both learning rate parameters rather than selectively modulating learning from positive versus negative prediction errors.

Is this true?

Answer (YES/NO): NO